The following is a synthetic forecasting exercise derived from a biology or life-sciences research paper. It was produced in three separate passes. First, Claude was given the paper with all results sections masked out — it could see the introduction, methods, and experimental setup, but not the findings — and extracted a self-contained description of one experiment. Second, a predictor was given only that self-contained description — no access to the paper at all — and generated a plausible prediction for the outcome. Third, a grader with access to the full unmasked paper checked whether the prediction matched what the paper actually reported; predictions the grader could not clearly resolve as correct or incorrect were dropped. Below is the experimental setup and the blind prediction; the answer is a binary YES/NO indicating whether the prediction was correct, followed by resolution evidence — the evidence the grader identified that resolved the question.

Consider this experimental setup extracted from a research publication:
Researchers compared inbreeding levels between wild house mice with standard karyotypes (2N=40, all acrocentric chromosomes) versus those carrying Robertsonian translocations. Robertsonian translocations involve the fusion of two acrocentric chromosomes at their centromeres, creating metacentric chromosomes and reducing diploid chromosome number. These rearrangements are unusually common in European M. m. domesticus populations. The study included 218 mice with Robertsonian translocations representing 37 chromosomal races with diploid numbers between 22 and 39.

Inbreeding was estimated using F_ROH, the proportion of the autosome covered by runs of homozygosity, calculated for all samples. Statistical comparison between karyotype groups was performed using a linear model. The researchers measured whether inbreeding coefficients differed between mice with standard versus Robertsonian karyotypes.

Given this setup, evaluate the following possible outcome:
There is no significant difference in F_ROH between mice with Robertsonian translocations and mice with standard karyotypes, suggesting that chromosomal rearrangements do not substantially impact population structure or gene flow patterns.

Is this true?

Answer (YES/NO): NO